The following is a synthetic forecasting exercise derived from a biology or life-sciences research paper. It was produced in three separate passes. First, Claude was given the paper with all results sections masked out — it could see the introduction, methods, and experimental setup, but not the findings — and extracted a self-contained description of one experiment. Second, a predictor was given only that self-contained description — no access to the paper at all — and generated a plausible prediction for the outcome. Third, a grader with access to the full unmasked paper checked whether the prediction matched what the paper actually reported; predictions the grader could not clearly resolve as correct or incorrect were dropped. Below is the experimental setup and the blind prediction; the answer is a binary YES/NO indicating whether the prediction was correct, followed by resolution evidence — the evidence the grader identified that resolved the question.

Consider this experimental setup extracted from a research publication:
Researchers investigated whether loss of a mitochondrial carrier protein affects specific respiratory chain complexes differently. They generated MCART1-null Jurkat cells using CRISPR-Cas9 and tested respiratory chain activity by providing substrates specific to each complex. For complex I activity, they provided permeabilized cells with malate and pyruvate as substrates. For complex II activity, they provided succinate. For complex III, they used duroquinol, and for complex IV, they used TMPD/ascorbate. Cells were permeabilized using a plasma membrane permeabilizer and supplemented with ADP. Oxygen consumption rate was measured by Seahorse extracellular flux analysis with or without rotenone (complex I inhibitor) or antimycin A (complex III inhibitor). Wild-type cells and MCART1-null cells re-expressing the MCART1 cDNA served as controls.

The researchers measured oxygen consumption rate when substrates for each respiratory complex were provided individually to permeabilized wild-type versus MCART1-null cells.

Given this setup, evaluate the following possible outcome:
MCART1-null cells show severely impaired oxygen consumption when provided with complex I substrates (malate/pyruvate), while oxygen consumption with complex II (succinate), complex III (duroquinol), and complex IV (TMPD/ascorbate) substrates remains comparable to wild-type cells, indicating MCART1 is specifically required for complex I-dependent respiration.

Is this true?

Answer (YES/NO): YES